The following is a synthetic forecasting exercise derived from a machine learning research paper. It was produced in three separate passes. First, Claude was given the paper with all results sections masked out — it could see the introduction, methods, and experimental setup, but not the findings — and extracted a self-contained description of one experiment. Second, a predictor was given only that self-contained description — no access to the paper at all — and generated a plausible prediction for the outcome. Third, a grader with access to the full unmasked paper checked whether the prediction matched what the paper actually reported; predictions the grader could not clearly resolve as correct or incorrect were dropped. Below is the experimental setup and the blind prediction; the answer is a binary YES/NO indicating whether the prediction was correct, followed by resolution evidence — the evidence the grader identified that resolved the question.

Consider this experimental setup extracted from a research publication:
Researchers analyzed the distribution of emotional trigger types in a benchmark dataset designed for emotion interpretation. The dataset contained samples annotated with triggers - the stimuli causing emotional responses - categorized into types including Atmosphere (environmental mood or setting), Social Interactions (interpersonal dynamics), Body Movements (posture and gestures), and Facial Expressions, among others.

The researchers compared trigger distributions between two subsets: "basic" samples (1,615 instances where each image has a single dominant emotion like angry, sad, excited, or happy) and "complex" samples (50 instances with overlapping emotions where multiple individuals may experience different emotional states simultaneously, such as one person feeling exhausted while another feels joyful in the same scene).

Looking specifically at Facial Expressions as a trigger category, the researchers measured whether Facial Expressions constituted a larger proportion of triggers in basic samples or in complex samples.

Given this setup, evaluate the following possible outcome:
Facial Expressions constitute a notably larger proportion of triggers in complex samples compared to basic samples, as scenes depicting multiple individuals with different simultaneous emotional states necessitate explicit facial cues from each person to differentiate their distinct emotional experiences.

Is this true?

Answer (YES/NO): YES